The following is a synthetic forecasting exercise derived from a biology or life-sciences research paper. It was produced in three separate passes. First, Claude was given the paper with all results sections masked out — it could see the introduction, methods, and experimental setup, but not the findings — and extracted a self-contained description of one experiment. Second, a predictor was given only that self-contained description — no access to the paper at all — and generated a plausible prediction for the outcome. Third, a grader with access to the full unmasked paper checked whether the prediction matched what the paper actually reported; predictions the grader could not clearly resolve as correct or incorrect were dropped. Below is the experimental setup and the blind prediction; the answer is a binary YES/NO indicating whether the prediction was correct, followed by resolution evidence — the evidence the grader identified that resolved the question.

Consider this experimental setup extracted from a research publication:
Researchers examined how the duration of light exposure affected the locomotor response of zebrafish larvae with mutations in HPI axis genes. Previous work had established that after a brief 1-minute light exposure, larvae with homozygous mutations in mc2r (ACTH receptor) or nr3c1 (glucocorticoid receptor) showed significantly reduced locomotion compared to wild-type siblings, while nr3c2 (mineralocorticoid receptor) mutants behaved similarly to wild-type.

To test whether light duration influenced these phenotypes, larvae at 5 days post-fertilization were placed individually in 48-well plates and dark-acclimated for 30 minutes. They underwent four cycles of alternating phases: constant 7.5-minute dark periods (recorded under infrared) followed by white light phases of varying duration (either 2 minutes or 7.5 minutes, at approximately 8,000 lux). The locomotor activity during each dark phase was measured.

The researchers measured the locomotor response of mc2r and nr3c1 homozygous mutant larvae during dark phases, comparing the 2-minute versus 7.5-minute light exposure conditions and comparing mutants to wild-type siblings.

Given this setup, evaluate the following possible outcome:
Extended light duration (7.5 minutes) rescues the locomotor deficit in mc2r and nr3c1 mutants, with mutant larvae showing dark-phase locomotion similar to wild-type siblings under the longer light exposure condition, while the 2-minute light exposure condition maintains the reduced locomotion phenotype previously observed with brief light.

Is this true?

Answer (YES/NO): YES